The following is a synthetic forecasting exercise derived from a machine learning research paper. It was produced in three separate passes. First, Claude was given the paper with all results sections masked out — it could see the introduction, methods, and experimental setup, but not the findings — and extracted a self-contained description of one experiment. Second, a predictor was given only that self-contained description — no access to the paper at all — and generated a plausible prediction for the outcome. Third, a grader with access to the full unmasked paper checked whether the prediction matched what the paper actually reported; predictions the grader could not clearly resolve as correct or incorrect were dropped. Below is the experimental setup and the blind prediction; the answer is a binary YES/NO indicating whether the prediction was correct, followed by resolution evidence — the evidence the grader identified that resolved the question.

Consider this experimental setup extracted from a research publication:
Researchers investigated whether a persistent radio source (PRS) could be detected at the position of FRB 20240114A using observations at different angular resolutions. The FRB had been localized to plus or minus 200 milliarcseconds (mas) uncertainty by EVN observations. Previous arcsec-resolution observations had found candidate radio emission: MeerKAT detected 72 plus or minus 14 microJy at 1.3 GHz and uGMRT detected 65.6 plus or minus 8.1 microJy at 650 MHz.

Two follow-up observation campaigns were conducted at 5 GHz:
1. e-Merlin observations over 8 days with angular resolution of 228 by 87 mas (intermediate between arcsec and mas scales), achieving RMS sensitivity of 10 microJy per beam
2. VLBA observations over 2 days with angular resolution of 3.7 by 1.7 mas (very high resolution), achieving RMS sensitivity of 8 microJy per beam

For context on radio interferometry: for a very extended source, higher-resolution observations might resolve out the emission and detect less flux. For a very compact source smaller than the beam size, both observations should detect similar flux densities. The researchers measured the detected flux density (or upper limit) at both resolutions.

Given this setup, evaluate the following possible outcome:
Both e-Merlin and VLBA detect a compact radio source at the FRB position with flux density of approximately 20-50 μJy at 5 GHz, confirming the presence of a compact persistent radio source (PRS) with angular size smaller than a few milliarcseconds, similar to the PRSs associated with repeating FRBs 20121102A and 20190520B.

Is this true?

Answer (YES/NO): NO